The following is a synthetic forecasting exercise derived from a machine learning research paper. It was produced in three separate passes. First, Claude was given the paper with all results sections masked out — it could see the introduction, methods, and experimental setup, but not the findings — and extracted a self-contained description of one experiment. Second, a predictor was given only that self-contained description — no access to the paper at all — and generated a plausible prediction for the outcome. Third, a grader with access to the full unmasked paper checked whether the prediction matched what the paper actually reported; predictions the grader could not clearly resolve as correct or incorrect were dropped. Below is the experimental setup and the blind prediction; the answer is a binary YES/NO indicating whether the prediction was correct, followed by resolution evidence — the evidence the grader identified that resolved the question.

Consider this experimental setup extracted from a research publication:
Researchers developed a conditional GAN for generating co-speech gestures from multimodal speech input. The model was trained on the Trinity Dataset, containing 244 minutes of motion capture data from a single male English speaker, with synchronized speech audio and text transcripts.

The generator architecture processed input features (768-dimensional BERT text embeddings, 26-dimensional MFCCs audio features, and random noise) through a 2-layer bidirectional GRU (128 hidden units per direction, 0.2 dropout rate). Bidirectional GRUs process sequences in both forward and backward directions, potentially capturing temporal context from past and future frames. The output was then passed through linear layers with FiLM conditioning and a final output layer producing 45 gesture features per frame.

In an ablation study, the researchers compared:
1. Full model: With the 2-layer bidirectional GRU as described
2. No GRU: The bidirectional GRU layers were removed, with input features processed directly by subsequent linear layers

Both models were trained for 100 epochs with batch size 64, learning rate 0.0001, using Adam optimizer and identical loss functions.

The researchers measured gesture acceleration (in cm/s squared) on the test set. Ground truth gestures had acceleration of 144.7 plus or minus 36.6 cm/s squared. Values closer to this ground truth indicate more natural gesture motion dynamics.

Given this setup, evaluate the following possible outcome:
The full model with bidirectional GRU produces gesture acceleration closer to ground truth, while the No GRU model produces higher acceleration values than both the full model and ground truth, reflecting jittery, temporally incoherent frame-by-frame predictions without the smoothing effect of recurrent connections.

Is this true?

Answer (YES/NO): NO